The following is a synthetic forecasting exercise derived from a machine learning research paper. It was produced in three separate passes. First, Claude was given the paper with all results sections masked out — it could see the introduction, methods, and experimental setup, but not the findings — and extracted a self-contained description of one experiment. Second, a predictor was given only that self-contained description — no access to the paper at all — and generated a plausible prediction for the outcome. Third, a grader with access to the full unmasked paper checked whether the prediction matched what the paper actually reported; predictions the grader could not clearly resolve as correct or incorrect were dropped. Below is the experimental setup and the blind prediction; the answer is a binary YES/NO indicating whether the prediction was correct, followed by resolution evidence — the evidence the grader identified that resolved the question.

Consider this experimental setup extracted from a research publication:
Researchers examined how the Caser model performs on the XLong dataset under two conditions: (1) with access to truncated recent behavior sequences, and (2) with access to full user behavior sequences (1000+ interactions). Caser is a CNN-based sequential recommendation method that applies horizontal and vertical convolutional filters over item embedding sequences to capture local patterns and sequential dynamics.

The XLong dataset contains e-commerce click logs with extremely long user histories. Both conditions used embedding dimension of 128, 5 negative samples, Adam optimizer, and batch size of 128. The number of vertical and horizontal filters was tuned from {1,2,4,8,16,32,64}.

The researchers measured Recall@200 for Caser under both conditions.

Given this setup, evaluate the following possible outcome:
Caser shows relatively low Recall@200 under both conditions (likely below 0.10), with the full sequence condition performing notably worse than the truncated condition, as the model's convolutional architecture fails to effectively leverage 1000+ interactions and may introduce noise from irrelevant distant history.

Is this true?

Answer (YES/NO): YES